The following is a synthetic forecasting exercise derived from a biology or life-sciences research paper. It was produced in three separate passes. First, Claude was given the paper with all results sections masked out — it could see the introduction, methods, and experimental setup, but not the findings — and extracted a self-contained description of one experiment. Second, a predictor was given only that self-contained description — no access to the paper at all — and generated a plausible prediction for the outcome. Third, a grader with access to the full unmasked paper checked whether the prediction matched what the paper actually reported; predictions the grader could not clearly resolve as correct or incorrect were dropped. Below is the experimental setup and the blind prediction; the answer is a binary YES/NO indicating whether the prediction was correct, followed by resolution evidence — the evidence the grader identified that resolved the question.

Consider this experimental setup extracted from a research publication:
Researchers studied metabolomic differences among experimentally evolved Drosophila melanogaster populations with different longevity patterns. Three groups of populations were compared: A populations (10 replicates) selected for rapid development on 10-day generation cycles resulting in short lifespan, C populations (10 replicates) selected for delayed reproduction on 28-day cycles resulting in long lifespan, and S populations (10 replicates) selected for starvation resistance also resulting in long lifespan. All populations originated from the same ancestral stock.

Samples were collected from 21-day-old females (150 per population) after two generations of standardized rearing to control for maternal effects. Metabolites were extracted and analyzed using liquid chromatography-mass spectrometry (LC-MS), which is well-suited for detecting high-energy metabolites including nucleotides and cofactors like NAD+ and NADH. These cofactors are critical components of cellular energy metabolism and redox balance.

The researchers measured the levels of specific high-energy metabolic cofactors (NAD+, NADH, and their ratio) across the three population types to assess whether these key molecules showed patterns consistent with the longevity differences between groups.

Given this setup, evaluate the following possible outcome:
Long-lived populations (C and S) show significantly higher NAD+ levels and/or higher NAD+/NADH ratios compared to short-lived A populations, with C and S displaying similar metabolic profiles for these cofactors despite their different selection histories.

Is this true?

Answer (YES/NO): YES